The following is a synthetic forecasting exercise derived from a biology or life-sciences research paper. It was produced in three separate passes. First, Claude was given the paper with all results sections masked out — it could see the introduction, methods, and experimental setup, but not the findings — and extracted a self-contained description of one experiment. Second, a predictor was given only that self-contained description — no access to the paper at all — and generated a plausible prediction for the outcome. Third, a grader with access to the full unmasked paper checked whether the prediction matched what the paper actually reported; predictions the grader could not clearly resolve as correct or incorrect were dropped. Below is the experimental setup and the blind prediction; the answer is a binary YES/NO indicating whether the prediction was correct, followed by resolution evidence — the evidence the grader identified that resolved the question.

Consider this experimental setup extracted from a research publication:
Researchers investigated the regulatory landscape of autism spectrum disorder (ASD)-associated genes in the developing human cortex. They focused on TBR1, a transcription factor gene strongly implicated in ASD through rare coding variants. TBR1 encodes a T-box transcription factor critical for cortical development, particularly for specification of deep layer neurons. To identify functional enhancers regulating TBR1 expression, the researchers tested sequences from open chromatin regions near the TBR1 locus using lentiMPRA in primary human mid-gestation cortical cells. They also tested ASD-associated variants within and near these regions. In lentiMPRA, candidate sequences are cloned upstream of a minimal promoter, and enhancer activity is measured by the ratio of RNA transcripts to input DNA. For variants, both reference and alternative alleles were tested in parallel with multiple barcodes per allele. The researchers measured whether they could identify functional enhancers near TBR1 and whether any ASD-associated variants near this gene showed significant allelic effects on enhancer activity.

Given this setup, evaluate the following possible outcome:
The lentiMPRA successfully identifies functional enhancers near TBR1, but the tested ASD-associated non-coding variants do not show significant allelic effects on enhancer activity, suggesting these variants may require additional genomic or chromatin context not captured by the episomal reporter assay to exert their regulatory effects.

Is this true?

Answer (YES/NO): NO